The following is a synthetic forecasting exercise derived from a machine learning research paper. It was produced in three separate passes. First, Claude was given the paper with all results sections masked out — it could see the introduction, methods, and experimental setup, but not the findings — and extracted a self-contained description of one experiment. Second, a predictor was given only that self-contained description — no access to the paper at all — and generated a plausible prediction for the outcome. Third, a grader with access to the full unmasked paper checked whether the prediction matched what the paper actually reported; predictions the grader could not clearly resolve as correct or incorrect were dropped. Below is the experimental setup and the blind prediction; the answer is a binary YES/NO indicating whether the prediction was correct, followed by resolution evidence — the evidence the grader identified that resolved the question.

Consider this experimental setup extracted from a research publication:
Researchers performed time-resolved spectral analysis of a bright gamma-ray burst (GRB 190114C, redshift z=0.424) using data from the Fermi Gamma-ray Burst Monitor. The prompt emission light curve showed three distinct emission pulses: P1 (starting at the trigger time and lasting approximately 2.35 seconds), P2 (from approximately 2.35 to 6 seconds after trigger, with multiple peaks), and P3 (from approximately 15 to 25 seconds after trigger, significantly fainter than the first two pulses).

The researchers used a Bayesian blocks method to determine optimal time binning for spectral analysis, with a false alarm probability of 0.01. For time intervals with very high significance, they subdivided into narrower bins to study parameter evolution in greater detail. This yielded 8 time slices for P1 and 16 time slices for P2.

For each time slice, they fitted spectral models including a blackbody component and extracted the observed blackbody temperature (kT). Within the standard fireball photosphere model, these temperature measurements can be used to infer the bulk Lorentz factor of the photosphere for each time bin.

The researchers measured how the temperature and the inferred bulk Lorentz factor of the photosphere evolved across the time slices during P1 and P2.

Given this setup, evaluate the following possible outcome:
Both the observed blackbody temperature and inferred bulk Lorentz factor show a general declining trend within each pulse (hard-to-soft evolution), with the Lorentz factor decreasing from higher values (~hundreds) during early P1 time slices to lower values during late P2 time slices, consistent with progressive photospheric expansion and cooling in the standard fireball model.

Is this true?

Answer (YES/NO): NO